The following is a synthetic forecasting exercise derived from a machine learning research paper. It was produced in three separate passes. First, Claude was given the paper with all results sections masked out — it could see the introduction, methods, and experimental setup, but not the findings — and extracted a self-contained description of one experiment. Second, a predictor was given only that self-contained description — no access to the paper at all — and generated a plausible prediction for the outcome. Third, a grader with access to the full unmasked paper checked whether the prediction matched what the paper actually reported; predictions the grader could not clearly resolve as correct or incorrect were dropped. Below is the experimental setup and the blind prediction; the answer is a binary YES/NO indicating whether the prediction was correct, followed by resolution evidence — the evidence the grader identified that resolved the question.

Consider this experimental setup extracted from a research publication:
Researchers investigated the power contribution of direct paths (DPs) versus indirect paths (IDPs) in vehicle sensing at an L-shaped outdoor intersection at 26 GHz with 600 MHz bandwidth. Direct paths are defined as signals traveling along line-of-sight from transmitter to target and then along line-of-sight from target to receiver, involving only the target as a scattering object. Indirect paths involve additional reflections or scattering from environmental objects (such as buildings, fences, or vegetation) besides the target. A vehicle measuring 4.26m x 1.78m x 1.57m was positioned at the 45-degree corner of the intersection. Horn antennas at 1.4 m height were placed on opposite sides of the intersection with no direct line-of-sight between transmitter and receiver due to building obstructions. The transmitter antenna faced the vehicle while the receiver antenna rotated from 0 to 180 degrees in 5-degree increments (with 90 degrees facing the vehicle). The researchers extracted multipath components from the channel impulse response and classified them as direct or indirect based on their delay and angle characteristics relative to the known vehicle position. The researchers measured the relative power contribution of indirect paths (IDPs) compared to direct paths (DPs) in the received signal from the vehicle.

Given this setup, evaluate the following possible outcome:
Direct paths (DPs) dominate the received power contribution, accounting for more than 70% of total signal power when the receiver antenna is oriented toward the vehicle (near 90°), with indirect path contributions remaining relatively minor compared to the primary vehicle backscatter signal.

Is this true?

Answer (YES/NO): NO